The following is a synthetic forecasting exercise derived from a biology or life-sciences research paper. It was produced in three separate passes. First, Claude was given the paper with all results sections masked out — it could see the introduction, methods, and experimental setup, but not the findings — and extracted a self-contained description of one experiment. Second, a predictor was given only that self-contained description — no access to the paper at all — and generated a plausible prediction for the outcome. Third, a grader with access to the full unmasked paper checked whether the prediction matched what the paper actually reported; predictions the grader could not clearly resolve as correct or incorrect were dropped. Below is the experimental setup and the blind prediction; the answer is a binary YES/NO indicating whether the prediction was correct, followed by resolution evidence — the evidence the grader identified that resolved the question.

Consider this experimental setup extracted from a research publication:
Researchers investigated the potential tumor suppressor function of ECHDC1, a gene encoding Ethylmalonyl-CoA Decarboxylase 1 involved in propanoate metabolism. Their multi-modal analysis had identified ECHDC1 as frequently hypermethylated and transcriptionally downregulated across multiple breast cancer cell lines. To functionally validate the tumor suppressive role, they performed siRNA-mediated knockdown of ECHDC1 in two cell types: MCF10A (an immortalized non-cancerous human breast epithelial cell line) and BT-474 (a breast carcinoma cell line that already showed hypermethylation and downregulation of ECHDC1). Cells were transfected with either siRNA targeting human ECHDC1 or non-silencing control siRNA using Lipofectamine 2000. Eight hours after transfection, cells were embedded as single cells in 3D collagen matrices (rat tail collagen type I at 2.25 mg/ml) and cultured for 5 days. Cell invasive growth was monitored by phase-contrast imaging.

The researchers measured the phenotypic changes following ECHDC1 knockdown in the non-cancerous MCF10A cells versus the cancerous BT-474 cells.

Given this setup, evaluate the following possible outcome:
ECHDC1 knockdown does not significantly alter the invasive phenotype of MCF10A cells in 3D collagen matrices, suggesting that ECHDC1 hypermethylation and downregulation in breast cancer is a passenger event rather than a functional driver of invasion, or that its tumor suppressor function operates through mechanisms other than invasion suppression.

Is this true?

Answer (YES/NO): NO